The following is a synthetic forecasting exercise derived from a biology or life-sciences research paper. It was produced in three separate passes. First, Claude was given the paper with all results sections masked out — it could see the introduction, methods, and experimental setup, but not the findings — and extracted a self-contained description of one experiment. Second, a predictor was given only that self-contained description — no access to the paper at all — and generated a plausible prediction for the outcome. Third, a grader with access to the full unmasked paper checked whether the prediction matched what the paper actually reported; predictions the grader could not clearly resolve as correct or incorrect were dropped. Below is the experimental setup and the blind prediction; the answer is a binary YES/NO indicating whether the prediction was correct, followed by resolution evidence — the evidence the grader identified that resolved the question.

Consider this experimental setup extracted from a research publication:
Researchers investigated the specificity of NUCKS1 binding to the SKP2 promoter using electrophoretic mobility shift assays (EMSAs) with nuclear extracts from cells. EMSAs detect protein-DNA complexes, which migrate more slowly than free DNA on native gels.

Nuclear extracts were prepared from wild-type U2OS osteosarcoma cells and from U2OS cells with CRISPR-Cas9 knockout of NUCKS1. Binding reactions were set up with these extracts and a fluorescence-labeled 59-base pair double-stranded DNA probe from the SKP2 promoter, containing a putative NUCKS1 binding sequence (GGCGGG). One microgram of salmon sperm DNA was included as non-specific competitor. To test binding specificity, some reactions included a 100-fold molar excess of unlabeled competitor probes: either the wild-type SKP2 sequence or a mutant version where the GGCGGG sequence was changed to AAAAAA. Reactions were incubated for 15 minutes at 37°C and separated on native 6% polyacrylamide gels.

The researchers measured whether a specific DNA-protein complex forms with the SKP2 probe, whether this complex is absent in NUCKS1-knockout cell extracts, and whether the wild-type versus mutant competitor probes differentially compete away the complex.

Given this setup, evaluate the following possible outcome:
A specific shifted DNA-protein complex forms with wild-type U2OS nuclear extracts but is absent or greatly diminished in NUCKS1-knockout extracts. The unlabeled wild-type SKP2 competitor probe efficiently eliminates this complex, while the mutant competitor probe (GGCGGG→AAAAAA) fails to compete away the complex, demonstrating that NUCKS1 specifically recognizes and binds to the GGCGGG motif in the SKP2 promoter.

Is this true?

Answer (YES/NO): YES